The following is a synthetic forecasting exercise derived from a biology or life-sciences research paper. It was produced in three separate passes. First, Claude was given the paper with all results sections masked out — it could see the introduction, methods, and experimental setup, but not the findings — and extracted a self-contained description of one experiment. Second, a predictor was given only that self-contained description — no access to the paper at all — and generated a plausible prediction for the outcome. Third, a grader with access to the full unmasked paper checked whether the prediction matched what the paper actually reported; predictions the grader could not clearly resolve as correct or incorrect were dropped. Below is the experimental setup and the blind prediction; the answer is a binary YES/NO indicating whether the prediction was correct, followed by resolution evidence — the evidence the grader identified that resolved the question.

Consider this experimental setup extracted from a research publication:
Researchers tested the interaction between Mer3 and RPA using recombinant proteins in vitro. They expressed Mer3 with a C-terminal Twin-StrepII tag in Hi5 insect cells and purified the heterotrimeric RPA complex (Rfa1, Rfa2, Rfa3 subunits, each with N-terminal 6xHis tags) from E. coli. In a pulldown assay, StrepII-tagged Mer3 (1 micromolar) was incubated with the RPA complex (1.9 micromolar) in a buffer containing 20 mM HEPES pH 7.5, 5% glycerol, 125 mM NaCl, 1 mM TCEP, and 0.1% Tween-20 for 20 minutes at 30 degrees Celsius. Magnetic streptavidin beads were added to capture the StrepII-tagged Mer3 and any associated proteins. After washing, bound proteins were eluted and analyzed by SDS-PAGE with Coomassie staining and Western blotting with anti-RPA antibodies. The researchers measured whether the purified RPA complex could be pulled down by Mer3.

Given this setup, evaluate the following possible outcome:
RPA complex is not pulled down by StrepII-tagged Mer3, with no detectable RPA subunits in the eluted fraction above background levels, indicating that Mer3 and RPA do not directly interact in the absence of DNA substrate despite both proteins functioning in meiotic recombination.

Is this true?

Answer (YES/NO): NO